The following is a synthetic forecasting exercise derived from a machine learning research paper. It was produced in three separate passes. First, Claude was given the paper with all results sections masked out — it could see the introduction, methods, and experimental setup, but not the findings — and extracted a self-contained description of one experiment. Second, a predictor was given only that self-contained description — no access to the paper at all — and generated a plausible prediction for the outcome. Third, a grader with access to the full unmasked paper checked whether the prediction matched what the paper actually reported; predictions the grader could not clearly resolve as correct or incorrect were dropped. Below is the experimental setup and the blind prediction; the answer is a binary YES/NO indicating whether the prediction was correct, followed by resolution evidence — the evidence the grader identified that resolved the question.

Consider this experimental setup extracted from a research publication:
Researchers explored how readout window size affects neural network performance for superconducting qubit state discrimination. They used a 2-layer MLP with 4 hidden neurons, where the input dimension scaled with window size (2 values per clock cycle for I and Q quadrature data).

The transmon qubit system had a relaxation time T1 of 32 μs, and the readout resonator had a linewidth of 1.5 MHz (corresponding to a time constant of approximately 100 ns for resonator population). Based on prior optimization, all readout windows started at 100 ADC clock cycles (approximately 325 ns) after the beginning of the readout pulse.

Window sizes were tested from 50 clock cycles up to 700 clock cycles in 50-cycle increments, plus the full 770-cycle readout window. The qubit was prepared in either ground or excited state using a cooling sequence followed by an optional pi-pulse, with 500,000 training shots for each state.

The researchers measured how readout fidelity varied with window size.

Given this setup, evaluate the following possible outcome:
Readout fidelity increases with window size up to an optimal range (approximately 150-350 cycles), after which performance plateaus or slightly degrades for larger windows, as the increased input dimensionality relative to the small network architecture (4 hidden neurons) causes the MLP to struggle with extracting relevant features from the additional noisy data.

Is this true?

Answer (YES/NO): NO